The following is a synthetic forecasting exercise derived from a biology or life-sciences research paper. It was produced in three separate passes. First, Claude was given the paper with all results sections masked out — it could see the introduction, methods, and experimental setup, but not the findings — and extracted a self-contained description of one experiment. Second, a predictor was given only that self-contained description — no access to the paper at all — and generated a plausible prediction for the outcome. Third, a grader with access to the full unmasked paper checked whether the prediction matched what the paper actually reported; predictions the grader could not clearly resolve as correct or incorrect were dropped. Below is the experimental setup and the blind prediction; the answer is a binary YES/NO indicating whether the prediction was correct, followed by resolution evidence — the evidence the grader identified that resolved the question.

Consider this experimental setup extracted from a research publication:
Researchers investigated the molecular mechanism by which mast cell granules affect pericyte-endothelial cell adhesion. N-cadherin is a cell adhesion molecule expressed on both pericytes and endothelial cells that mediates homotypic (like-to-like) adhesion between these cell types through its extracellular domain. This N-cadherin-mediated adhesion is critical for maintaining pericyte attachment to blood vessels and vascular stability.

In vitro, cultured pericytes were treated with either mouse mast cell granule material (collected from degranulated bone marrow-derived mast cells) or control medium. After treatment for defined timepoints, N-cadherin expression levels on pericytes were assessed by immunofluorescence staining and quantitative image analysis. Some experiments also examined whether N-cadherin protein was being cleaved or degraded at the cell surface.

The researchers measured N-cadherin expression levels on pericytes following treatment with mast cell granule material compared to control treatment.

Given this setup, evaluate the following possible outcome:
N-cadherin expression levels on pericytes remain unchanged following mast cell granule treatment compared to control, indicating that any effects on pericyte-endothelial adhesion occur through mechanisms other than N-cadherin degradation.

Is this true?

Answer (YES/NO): NO